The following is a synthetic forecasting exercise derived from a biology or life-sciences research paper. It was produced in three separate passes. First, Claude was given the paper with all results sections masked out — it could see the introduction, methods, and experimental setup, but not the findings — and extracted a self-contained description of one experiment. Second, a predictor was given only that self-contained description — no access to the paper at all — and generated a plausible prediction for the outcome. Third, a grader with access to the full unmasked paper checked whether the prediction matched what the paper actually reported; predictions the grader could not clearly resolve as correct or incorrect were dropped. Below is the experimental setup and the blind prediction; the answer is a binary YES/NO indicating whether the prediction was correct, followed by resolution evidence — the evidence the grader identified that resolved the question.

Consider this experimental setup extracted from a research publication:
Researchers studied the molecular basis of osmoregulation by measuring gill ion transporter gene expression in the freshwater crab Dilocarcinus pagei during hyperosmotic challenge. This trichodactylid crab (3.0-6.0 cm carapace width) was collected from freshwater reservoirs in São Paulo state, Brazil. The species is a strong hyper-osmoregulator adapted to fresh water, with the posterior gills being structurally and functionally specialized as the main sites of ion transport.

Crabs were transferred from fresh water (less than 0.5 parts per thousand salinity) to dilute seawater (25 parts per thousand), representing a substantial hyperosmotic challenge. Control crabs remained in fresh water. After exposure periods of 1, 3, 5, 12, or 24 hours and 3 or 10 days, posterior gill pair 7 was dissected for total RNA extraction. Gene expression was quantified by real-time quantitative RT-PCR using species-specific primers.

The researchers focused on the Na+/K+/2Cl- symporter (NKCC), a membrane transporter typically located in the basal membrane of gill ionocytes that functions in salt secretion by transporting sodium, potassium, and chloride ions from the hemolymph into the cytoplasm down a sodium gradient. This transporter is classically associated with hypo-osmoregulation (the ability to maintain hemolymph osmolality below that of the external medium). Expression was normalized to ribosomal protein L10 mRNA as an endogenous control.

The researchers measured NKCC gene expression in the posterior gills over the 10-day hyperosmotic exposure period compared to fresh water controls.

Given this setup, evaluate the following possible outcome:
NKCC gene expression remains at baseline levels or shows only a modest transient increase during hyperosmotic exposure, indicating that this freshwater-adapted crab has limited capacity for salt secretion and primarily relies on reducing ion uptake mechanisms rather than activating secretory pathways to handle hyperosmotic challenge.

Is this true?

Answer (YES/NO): YES